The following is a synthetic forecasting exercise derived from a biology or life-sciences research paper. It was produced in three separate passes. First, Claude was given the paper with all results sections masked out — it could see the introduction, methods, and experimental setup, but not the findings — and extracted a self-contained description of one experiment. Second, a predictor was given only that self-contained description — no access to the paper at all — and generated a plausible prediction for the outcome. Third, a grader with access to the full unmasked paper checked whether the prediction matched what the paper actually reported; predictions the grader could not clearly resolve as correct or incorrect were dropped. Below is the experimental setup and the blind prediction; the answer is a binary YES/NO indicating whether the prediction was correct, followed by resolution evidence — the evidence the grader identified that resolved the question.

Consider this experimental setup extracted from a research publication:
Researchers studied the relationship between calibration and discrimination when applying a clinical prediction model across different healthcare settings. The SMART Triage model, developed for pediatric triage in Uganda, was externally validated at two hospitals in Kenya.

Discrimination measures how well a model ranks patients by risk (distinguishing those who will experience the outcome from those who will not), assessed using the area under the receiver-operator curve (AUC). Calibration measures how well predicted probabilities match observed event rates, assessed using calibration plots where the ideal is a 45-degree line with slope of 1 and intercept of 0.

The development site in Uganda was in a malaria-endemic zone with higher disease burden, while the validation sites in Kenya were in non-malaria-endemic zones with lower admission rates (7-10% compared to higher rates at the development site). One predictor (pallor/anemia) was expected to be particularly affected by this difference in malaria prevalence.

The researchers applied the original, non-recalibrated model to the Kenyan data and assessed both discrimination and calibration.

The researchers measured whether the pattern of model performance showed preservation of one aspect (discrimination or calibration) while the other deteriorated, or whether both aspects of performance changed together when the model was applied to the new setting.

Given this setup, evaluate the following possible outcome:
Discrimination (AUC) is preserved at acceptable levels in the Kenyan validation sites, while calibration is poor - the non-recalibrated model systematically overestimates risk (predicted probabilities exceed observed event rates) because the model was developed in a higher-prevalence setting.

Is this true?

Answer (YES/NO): YES